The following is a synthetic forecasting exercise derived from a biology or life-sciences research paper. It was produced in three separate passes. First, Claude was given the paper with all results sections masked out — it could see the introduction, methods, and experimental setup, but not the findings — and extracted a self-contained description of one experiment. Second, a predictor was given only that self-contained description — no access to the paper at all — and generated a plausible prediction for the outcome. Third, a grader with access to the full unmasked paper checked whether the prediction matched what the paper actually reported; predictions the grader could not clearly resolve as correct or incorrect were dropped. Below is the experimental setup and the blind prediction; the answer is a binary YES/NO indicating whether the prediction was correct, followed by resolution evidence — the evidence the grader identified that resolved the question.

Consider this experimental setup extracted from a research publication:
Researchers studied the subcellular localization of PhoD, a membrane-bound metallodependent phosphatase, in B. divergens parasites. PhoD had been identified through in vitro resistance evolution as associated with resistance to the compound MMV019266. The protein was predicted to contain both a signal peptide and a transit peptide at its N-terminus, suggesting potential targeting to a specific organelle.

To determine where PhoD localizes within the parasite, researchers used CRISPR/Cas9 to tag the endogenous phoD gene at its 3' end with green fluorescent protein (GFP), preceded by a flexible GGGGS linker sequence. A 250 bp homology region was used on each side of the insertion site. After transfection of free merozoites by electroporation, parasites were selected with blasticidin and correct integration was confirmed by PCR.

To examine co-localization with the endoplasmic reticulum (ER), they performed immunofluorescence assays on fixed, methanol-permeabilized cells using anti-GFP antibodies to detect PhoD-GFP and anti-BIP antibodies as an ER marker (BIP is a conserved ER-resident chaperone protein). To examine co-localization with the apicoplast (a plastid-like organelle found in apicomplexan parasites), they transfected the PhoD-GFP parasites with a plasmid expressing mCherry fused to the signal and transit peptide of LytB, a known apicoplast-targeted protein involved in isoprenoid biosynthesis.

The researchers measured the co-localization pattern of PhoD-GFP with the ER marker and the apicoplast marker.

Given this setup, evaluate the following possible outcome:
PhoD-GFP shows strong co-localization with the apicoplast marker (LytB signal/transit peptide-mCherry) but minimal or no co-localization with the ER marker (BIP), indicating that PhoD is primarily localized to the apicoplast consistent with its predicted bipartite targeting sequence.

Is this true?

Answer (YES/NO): NO